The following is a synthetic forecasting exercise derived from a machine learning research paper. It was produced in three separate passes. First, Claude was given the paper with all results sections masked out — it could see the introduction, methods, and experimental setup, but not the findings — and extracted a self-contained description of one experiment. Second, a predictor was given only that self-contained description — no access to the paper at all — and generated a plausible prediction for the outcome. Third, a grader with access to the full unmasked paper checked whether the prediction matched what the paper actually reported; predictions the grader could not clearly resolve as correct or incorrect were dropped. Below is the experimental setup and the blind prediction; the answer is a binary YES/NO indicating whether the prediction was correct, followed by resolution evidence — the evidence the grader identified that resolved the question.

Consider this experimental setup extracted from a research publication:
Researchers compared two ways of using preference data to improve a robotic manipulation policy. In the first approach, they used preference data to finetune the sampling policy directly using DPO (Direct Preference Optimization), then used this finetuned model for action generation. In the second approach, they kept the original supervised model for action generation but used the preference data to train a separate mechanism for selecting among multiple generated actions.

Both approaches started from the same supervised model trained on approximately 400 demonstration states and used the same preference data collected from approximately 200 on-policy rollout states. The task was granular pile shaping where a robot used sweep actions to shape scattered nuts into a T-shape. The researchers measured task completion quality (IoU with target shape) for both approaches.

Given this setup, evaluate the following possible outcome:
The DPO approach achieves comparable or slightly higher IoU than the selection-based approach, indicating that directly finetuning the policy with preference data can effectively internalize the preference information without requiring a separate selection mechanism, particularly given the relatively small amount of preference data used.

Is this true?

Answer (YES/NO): NO